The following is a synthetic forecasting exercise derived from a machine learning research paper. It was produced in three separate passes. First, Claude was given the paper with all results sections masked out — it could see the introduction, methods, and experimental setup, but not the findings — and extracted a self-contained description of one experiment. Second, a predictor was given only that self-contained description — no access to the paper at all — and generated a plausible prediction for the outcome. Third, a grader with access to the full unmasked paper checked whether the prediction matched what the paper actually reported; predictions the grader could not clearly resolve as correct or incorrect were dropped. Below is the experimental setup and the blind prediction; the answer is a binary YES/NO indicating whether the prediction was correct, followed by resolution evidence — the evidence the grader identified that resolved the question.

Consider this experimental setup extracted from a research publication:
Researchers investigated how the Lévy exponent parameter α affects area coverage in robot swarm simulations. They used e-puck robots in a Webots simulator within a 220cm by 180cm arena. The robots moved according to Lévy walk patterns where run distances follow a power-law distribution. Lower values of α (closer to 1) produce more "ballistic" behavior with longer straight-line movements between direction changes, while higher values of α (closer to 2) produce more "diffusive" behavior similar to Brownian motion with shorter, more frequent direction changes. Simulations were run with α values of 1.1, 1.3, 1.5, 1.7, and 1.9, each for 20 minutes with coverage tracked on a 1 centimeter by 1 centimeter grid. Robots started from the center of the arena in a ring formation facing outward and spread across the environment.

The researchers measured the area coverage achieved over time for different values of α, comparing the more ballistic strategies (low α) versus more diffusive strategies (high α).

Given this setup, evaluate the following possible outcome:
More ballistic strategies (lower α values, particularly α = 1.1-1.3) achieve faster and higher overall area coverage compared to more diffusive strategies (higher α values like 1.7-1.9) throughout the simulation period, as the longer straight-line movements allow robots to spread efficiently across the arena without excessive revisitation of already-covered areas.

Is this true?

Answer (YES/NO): YES